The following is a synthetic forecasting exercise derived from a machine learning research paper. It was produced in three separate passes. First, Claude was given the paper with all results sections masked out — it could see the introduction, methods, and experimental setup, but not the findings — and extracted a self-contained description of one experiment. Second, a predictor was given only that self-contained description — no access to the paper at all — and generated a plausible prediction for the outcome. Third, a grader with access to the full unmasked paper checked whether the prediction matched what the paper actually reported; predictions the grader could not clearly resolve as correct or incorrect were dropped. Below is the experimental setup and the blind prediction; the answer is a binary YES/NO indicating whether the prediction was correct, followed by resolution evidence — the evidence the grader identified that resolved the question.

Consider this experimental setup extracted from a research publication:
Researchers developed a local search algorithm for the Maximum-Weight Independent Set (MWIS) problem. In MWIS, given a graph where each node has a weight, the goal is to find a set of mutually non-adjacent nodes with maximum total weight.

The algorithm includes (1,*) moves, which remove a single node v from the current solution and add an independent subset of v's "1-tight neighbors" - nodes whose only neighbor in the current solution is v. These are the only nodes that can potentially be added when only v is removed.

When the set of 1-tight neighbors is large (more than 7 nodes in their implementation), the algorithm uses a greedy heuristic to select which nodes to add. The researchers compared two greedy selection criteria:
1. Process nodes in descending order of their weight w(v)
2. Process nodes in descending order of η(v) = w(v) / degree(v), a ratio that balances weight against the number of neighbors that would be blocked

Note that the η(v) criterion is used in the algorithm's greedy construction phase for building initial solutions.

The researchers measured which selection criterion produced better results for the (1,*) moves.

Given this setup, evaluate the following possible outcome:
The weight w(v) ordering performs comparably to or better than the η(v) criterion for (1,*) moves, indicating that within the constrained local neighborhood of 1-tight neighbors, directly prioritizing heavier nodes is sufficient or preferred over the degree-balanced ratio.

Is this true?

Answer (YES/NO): YES